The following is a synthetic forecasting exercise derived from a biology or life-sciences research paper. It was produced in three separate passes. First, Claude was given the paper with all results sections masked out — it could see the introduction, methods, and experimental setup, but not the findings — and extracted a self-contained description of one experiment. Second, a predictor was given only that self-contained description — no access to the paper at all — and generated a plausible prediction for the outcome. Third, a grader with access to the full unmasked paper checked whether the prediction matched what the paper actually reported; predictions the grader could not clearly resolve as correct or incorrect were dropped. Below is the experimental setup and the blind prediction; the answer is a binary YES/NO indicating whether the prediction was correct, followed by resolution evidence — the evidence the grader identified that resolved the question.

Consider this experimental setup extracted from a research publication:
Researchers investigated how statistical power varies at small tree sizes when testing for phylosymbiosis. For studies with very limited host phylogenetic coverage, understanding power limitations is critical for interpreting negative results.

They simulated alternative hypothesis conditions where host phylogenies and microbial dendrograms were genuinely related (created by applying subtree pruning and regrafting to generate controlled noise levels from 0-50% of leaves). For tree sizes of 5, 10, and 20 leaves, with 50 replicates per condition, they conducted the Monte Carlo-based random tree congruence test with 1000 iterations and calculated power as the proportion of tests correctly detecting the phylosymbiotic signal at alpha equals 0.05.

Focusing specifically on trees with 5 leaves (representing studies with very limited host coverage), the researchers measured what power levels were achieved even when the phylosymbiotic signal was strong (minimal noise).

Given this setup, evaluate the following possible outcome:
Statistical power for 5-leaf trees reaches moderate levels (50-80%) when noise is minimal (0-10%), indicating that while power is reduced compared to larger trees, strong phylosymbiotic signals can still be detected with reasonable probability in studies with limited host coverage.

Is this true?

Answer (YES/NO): NO